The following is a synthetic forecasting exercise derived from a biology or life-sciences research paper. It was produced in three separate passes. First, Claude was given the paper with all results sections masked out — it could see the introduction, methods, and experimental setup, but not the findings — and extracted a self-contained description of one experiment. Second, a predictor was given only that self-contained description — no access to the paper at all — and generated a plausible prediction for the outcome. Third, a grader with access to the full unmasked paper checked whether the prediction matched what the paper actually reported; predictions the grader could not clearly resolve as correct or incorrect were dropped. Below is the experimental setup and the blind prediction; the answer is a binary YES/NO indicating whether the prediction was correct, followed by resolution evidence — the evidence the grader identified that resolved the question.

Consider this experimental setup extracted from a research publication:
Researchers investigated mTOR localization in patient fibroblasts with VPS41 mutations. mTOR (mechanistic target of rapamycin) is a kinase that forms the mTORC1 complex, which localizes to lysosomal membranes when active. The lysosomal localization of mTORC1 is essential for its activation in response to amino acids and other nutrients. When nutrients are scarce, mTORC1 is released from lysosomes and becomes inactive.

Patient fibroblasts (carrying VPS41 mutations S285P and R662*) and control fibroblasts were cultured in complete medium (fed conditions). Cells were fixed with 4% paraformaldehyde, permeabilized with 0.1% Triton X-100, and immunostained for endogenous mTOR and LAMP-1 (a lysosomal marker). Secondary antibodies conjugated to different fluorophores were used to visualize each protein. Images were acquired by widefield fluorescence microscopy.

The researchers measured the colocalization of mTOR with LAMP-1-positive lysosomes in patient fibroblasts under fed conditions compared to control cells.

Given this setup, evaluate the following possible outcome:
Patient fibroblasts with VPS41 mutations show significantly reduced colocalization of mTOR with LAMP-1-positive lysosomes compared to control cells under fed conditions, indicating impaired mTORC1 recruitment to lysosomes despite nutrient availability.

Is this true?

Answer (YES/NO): YES